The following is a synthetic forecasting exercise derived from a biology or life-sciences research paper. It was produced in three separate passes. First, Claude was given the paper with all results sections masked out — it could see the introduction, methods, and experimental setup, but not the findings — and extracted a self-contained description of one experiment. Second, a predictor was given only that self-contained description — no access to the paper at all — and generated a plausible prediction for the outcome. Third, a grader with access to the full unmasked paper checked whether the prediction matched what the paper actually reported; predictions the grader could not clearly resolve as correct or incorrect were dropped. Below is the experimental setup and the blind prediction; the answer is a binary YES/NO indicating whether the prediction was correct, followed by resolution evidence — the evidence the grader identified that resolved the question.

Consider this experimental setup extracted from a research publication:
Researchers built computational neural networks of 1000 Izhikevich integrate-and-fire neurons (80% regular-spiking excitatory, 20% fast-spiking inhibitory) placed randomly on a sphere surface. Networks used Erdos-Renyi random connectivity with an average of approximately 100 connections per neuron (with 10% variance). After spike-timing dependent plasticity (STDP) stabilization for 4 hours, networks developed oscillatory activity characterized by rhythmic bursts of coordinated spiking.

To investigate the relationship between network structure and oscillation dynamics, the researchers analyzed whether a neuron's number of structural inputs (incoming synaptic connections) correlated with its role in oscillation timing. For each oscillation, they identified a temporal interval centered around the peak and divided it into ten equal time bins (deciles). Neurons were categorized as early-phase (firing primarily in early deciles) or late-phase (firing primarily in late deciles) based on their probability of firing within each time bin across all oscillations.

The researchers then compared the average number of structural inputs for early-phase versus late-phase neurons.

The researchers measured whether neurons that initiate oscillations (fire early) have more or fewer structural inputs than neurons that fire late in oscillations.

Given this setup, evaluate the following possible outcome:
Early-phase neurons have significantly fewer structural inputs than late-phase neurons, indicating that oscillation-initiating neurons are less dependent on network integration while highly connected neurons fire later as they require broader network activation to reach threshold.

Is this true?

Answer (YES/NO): YES